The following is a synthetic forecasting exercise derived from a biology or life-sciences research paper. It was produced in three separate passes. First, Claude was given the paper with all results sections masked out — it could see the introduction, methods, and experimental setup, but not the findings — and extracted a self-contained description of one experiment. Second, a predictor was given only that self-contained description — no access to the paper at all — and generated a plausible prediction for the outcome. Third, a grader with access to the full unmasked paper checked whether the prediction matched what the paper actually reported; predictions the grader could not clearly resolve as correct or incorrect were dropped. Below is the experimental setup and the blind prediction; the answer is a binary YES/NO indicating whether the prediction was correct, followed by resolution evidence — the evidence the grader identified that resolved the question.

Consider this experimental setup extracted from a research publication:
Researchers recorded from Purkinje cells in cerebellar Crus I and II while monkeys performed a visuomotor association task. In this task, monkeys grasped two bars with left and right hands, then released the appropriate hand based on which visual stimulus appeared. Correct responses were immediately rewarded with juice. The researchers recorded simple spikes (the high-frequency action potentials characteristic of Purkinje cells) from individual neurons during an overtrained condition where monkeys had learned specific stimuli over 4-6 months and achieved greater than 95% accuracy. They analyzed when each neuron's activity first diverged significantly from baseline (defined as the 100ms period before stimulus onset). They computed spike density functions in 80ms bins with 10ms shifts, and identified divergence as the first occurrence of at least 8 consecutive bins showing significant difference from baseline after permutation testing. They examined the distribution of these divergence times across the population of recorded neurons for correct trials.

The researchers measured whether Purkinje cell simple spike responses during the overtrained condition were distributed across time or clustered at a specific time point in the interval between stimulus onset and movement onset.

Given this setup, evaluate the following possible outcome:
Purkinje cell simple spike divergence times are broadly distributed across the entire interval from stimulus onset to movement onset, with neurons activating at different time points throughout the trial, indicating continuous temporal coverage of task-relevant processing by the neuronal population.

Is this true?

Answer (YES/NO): YES